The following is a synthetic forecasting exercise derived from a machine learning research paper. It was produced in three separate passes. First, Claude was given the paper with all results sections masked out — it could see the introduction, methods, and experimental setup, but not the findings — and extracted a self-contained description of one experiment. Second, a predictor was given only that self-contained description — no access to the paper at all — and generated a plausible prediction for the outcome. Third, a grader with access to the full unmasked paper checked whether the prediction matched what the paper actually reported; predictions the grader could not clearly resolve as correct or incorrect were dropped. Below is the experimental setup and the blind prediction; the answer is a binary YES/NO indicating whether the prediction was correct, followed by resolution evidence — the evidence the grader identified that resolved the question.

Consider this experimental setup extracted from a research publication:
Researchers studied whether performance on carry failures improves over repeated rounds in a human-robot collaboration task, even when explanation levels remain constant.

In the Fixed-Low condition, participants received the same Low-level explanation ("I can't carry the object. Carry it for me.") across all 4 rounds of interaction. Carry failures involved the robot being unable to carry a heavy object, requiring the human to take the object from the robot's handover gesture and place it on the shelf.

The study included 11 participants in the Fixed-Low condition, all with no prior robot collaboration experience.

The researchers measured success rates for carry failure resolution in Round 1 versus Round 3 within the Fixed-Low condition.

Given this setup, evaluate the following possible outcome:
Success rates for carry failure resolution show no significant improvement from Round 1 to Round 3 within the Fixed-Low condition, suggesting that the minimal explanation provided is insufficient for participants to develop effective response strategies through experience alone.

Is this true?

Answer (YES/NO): NO